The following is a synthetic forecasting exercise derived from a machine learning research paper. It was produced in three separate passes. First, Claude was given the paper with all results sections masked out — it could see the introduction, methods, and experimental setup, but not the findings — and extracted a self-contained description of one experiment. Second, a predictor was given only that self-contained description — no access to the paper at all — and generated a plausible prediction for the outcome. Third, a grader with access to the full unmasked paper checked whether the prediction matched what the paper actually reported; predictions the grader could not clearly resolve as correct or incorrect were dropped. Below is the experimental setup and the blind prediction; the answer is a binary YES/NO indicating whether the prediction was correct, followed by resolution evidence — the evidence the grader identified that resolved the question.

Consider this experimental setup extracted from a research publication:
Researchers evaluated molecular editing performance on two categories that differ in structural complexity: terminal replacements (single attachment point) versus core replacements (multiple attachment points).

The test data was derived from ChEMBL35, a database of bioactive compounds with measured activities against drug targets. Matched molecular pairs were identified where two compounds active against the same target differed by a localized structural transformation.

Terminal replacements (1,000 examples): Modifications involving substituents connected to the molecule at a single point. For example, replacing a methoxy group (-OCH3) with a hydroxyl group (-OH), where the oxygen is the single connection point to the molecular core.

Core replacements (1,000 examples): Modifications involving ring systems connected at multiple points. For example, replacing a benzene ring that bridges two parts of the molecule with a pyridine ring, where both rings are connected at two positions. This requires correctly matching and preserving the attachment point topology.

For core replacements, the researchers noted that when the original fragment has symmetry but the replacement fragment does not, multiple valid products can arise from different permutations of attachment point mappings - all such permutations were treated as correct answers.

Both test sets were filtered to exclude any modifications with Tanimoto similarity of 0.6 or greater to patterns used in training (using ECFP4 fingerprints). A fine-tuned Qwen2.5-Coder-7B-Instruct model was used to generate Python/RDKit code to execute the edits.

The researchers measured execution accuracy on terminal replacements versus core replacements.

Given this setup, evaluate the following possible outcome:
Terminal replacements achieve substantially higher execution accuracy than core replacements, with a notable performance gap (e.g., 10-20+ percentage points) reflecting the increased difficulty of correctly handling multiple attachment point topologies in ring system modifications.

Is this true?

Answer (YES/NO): NO